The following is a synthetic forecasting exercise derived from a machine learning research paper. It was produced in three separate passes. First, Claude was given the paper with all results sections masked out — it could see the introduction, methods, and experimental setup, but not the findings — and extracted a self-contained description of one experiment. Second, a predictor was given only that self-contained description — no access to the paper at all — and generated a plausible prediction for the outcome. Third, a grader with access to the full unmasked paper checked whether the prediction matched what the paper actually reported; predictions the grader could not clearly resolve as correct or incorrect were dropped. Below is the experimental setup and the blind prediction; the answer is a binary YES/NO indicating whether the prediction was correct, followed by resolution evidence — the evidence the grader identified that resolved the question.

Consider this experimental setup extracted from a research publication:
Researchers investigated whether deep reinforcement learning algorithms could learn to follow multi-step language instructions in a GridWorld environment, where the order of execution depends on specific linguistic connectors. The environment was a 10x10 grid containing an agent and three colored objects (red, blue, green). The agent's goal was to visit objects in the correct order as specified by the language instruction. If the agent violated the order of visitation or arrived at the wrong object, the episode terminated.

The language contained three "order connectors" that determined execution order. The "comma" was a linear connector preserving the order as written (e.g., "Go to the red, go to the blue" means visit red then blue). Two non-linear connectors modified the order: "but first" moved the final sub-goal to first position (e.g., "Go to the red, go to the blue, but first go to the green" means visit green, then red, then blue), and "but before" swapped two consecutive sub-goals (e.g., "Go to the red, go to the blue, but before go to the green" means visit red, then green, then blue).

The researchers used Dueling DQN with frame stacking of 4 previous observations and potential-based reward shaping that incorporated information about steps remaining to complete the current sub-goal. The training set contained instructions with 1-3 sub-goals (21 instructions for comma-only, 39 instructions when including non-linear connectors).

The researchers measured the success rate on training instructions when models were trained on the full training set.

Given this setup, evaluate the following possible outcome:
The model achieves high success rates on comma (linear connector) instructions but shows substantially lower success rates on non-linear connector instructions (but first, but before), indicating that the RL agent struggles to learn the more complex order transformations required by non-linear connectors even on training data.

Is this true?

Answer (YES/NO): NO